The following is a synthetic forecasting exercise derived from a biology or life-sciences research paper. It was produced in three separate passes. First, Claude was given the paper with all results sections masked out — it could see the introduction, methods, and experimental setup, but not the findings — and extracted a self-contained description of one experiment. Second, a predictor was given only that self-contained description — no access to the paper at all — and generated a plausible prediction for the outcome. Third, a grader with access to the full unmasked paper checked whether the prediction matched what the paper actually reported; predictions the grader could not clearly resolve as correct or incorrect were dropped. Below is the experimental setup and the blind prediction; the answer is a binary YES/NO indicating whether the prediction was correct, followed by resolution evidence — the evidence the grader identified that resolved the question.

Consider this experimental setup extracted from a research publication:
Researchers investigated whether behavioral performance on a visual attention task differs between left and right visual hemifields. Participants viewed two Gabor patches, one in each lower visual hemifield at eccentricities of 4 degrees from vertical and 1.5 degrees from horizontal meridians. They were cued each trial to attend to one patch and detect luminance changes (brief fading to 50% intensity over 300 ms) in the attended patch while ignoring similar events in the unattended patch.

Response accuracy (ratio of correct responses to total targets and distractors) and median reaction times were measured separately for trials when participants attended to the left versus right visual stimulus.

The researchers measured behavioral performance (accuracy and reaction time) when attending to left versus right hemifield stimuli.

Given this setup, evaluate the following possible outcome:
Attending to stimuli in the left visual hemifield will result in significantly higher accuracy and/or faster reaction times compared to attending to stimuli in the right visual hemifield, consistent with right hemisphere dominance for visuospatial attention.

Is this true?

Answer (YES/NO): YES